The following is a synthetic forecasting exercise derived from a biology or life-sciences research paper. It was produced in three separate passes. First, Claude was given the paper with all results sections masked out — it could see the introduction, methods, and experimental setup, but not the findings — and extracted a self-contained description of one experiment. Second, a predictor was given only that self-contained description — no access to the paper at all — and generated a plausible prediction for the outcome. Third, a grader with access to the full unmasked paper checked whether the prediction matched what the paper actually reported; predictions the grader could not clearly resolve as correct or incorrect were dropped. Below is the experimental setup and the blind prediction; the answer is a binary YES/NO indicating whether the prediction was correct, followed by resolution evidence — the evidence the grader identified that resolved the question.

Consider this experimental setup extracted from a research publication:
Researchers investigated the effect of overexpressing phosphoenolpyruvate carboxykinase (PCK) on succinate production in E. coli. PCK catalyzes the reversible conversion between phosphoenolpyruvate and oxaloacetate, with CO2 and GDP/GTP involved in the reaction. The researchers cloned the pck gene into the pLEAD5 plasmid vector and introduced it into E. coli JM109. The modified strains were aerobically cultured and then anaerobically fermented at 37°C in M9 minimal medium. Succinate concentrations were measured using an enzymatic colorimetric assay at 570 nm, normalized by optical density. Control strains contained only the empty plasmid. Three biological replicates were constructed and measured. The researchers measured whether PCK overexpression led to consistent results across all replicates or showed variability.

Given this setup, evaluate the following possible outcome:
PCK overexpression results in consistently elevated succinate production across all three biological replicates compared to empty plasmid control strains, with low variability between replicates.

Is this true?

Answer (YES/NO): NO